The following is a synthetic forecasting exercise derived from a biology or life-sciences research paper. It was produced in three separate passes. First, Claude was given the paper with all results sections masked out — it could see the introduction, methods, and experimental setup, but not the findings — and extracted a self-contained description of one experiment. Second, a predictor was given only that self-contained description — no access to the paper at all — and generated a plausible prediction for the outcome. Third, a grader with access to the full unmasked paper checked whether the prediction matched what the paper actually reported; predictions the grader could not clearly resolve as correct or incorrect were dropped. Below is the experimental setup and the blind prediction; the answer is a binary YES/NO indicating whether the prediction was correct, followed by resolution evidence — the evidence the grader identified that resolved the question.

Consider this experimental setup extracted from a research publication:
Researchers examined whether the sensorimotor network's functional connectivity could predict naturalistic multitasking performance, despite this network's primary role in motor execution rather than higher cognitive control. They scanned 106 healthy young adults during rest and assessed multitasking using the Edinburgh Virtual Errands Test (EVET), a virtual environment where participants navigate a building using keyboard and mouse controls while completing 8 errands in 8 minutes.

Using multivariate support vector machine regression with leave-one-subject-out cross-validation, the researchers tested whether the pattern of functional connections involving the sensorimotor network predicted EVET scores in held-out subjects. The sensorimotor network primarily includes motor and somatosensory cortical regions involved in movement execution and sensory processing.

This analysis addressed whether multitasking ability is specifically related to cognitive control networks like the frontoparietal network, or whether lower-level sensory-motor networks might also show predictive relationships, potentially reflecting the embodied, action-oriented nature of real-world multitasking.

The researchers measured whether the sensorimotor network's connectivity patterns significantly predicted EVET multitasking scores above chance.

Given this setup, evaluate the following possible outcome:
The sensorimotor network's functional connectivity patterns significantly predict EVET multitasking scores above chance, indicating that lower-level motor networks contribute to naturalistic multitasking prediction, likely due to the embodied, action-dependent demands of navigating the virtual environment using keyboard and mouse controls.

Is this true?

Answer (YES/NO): YES